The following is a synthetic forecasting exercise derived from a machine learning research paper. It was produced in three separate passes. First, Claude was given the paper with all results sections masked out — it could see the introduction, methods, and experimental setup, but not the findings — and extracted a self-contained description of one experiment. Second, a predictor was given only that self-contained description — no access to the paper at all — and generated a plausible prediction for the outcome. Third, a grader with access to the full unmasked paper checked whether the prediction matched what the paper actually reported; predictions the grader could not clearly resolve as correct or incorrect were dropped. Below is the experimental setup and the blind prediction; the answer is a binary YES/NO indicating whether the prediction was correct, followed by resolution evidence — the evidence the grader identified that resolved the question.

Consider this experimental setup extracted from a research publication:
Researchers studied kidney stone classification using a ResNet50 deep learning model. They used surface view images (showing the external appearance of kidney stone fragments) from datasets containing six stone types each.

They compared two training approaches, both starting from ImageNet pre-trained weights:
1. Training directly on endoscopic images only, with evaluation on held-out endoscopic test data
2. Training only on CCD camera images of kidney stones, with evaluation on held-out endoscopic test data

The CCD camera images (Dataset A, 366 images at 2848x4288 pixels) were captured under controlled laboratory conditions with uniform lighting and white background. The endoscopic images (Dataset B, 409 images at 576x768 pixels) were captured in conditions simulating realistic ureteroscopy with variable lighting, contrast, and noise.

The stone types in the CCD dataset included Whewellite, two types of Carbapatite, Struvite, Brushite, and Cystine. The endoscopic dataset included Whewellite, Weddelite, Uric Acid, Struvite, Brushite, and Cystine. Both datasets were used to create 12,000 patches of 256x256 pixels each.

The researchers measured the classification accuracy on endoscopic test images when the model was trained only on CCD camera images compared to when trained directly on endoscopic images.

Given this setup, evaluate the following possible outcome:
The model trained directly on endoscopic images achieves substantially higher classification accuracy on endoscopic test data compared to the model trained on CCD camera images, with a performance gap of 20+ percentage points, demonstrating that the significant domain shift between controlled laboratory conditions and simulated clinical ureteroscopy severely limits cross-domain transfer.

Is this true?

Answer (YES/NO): NO